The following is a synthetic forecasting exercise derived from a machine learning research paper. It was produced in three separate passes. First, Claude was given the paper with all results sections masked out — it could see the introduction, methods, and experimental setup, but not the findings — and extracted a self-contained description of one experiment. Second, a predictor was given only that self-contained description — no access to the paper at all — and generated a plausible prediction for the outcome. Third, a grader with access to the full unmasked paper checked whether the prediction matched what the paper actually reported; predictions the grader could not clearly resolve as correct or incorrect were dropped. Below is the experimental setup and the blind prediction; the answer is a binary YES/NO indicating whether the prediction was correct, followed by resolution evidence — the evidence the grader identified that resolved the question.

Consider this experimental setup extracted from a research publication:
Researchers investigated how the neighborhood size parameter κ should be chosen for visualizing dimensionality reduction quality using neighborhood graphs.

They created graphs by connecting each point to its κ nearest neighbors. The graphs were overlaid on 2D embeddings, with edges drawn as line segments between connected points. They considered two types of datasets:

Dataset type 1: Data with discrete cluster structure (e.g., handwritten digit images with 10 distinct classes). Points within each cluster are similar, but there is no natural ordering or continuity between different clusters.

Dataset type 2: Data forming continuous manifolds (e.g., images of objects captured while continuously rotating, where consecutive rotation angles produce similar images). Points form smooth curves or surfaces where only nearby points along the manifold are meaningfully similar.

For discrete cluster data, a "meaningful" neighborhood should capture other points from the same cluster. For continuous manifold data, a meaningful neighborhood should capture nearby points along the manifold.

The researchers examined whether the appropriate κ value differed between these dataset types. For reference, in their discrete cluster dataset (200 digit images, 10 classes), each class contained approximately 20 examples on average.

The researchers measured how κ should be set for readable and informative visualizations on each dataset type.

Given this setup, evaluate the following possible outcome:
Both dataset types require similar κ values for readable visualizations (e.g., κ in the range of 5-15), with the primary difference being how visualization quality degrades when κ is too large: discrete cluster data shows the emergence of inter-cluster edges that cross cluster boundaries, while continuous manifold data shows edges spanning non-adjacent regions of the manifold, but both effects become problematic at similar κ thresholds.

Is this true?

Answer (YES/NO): NO